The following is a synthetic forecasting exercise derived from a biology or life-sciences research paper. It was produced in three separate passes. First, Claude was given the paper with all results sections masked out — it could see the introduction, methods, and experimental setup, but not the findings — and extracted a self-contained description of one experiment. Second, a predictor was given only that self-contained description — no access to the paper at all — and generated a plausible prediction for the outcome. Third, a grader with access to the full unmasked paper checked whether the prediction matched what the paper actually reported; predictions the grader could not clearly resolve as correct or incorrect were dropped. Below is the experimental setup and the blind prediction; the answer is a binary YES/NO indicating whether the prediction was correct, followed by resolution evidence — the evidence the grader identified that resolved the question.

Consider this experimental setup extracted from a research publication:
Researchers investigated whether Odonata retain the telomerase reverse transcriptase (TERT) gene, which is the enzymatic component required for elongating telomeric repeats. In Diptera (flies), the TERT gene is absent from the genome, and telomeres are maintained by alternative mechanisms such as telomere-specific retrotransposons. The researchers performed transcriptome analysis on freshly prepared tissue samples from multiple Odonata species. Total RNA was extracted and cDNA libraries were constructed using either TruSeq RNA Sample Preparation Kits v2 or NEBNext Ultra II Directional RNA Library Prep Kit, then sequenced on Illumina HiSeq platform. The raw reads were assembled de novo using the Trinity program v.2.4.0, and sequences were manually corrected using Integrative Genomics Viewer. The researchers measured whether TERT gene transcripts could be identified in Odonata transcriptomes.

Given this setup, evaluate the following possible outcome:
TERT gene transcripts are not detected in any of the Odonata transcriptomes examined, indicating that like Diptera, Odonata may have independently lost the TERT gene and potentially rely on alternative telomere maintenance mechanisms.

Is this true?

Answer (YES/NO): NO